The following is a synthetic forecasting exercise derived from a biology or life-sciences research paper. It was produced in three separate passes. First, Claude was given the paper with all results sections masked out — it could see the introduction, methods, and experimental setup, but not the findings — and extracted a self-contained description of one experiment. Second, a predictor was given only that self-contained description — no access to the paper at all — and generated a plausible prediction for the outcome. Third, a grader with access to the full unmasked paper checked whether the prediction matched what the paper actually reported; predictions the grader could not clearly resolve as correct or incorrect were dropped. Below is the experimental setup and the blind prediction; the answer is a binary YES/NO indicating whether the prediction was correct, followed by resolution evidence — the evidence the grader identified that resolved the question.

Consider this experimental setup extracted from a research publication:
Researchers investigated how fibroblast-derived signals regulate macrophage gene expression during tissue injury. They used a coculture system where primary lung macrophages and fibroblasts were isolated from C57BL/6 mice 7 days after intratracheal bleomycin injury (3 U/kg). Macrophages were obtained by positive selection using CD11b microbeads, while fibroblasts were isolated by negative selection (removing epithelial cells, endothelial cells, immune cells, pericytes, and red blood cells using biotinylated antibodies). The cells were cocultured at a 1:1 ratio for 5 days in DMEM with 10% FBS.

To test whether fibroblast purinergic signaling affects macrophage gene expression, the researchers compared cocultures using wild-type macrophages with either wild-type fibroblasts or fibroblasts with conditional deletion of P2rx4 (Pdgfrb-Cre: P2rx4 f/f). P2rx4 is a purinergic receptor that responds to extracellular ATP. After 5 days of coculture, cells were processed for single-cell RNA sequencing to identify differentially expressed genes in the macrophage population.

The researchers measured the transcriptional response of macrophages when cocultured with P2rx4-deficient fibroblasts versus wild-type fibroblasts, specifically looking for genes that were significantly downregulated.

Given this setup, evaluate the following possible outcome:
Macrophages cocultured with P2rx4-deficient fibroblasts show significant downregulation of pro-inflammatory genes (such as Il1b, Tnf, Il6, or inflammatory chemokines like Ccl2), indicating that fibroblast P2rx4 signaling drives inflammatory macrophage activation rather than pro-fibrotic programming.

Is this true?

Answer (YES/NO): NO